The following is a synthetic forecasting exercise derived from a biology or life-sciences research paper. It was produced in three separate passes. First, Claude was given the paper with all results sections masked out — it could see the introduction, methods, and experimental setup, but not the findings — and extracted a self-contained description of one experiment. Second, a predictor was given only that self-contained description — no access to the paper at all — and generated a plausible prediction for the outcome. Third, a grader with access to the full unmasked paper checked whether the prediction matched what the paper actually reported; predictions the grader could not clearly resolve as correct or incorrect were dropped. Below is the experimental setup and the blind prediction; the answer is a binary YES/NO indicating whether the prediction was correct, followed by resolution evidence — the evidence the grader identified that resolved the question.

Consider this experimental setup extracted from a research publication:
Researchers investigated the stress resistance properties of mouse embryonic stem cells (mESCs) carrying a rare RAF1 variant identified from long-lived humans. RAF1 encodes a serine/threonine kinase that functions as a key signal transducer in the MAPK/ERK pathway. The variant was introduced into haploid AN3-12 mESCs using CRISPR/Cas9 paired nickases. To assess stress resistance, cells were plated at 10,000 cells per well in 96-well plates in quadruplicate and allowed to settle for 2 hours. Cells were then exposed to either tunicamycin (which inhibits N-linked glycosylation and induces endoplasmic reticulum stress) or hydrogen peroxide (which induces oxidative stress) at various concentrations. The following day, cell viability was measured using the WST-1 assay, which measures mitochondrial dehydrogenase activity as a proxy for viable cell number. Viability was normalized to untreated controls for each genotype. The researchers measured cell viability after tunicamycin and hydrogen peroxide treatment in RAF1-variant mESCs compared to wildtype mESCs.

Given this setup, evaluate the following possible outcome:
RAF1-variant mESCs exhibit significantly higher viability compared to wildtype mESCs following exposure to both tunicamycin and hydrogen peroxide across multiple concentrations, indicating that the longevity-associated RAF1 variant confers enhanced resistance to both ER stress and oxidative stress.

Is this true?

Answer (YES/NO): YES